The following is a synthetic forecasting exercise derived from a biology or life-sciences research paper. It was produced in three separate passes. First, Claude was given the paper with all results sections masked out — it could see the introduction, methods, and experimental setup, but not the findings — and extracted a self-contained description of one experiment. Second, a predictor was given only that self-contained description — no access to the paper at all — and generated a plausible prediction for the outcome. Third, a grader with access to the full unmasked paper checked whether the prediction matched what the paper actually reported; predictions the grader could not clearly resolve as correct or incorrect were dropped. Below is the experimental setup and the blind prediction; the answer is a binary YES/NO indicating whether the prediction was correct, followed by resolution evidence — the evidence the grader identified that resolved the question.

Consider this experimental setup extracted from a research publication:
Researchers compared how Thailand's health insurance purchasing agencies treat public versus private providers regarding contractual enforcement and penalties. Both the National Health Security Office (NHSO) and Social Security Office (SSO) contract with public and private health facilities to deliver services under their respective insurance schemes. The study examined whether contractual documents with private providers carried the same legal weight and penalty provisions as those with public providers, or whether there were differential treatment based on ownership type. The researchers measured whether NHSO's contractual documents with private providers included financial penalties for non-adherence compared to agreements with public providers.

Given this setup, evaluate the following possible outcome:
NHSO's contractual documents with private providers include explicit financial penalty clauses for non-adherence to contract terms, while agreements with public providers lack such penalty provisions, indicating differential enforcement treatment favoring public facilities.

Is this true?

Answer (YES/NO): YES